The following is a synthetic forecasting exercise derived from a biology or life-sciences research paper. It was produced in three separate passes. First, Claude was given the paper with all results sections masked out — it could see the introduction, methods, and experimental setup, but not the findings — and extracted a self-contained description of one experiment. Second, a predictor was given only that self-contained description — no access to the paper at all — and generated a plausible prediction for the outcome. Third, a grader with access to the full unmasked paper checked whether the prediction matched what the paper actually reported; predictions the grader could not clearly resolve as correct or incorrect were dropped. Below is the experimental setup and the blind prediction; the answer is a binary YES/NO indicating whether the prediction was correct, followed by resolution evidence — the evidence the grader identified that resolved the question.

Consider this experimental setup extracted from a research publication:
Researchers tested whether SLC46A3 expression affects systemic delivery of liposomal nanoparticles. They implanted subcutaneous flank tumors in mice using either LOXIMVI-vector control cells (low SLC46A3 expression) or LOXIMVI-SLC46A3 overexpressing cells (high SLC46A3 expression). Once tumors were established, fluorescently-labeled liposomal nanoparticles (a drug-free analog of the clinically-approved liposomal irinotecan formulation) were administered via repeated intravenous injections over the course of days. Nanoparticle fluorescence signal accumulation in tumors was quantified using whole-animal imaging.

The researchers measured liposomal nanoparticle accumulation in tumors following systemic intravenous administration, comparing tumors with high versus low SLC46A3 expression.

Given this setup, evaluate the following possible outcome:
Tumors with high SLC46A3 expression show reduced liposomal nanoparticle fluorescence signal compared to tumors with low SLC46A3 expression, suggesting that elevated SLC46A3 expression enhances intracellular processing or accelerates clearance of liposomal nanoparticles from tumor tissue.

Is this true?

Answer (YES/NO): NO